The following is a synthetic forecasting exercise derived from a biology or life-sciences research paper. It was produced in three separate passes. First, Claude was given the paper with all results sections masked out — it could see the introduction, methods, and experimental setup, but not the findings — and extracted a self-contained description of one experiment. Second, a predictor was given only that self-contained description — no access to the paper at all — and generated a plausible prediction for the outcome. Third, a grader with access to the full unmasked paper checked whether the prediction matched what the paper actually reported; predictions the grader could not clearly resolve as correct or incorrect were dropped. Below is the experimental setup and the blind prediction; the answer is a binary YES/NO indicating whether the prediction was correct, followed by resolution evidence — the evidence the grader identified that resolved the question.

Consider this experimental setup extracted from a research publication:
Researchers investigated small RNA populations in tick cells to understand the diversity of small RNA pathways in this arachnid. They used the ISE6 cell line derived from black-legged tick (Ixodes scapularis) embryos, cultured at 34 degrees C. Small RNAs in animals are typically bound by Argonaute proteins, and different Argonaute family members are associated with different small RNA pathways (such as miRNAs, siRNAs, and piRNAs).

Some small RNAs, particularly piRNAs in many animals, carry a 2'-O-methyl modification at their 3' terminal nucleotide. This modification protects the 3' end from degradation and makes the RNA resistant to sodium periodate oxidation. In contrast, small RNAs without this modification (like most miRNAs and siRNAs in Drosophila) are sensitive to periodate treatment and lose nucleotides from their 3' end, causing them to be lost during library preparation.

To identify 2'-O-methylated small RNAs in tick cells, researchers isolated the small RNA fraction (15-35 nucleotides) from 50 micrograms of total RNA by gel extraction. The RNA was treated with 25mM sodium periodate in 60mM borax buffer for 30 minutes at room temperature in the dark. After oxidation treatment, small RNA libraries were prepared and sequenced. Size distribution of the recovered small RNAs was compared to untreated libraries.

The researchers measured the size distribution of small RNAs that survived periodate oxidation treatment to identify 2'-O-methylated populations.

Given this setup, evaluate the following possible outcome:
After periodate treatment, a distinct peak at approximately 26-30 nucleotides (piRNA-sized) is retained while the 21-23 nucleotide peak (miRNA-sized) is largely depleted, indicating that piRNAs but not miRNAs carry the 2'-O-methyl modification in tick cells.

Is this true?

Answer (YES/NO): YES